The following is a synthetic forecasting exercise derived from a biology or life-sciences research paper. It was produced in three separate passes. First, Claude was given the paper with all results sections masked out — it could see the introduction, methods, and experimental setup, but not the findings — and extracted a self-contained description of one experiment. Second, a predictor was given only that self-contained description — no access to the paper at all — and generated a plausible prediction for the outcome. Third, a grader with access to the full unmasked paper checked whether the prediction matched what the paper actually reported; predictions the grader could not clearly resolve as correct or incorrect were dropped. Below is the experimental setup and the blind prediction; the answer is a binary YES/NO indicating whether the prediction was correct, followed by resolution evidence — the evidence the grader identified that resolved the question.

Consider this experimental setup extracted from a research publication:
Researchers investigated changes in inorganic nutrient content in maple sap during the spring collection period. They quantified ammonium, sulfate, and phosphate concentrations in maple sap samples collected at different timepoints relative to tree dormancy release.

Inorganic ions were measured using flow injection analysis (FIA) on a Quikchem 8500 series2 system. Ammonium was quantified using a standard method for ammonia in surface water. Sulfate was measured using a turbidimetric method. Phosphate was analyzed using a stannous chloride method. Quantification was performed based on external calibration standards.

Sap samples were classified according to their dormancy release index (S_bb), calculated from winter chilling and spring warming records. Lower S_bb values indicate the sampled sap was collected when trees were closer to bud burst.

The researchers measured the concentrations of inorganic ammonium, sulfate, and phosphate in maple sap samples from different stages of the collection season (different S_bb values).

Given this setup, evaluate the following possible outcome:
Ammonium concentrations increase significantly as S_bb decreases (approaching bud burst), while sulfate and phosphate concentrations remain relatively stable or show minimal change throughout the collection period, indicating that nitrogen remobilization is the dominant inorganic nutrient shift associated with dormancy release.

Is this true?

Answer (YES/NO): NO